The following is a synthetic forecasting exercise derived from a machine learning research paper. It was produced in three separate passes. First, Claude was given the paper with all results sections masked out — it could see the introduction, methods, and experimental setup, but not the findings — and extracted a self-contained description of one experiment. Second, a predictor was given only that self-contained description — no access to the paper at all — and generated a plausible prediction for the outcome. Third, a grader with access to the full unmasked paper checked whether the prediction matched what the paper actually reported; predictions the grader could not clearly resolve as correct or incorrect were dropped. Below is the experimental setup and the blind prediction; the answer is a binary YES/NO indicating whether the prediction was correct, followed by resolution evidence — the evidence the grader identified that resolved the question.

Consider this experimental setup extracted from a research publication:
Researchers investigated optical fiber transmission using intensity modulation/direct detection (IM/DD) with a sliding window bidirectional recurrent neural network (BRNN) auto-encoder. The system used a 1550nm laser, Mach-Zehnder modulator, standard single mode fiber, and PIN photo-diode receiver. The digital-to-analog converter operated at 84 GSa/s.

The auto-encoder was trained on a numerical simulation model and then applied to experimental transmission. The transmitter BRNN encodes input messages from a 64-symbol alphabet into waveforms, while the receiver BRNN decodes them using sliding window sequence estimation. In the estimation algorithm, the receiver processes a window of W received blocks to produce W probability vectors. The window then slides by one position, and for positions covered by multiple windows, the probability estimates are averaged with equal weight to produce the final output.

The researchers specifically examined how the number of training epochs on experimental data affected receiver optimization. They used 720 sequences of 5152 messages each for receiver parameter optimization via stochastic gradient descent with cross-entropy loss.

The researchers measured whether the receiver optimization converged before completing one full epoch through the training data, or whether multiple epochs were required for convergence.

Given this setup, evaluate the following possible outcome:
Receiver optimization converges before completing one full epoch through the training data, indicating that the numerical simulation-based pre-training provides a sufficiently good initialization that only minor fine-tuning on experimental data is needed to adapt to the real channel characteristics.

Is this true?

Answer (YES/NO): YES